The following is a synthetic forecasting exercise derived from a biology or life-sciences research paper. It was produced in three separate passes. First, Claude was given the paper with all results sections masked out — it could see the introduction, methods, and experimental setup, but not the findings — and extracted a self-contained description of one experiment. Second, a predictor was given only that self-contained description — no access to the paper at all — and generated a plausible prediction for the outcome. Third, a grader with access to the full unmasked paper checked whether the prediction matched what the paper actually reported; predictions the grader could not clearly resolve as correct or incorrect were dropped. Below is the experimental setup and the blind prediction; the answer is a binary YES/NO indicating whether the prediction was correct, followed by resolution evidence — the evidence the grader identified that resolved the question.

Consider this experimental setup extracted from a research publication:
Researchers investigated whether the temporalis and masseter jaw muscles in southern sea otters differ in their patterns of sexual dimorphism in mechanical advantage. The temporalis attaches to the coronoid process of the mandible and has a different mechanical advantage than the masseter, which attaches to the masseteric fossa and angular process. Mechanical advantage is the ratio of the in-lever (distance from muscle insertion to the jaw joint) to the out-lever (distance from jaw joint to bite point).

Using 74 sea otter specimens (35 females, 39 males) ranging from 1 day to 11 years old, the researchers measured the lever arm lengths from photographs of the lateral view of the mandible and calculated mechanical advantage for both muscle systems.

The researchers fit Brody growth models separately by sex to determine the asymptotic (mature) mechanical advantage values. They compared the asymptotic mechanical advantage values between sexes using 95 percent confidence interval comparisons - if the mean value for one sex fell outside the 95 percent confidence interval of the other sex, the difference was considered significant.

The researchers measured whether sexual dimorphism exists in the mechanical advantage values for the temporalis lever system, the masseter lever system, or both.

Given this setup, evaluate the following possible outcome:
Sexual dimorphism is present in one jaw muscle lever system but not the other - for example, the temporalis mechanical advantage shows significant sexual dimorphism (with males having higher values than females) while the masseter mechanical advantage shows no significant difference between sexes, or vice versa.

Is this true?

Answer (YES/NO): NO